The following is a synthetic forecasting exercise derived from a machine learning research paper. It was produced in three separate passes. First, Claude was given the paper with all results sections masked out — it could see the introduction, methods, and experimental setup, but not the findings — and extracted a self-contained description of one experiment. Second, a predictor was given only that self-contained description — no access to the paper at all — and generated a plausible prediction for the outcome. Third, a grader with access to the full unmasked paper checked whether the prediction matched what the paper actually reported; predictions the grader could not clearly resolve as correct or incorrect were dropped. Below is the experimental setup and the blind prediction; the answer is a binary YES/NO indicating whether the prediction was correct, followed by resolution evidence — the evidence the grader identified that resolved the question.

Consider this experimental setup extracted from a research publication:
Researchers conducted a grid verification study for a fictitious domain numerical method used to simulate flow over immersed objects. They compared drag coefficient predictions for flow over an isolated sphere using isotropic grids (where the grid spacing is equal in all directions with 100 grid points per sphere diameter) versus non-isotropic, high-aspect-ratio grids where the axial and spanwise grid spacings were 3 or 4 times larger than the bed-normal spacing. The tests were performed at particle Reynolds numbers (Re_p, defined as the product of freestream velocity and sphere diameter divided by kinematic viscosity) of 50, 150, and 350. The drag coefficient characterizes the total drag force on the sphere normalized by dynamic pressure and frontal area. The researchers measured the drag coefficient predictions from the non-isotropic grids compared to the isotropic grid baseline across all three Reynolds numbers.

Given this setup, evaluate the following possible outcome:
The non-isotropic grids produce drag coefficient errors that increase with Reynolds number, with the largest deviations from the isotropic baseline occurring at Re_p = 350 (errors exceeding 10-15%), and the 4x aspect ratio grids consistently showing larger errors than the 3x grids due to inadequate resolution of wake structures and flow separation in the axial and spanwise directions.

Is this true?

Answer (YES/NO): NO